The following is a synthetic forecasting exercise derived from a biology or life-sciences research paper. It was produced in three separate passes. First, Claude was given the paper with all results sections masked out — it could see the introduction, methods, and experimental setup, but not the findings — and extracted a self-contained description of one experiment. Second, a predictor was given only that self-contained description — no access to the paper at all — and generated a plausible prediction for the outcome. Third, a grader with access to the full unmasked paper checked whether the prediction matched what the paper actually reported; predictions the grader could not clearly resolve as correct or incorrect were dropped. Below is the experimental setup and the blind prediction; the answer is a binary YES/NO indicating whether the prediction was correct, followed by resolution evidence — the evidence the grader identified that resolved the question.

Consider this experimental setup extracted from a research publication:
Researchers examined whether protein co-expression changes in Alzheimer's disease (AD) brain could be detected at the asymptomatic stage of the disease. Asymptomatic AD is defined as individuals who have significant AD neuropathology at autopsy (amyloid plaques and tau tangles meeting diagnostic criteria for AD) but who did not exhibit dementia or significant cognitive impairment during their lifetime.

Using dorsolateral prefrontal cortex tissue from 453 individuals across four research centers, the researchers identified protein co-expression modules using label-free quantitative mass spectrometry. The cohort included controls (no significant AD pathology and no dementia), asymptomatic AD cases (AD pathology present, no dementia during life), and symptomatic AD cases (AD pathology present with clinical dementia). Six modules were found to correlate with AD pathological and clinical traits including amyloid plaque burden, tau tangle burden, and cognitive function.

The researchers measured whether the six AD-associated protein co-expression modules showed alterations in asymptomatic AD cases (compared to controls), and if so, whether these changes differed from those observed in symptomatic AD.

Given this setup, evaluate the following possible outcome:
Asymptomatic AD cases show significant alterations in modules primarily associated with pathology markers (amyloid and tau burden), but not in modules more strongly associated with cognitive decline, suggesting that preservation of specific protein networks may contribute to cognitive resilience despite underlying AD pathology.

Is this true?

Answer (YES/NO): NO